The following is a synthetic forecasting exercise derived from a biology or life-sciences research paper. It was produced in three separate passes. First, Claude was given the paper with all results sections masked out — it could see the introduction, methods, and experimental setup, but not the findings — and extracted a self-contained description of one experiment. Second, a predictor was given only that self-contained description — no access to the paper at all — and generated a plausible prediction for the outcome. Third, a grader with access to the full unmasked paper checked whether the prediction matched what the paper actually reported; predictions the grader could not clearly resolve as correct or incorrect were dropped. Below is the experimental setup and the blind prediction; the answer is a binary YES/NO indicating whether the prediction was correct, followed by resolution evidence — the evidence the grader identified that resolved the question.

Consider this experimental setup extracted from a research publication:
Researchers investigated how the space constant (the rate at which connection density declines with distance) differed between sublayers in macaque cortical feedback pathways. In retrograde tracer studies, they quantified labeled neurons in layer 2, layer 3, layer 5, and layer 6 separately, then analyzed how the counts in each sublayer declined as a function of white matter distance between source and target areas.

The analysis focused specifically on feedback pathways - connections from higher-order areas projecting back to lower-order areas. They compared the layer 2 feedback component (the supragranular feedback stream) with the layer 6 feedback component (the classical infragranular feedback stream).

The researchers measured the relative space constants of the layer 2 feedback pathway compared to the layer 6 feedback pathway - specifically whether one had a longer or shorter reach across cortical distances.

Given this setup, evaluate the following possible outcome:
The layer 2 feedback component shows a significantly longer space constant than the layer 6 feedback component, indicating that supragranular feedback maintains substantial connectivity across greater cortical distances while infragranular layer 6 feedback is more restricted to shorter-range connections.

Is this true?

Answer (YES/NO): NO